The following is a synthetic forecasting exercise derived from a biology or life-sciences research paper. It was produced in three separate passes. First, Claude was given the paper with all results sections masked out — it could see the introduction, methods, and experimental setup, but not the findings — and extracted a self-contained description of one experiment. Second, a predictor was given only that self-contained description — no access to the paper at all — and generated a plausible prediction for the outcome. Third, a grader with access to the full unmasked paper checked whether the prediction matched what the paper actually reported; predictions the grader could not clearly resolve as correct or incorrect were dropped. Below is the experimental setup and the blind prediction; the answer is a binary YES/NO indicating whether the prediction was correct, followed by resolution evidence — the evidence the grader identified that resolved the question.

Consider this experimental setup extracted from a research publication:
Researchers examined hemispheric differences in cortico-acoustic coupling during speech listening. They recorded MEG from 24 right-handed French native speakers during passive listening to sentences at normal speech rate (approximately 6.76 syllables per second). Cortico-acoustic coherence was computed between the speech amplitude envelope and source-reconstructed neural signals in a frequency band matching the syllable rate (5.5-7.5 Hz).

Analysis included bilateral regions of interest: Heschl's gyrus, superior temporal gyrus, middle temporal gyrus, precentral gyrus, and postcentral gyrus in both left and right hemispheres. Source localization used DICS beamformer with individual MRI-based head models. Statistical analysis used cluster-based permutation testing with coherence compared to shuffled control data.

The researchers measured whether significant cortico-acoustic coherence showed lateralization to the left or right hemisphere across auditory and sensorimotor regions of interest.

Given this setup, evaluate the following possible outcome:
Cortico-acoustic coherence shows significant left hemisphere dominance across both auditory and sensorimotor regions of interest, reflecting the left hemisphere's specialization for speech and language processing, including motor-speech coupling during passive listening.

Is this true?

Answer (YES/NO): NO